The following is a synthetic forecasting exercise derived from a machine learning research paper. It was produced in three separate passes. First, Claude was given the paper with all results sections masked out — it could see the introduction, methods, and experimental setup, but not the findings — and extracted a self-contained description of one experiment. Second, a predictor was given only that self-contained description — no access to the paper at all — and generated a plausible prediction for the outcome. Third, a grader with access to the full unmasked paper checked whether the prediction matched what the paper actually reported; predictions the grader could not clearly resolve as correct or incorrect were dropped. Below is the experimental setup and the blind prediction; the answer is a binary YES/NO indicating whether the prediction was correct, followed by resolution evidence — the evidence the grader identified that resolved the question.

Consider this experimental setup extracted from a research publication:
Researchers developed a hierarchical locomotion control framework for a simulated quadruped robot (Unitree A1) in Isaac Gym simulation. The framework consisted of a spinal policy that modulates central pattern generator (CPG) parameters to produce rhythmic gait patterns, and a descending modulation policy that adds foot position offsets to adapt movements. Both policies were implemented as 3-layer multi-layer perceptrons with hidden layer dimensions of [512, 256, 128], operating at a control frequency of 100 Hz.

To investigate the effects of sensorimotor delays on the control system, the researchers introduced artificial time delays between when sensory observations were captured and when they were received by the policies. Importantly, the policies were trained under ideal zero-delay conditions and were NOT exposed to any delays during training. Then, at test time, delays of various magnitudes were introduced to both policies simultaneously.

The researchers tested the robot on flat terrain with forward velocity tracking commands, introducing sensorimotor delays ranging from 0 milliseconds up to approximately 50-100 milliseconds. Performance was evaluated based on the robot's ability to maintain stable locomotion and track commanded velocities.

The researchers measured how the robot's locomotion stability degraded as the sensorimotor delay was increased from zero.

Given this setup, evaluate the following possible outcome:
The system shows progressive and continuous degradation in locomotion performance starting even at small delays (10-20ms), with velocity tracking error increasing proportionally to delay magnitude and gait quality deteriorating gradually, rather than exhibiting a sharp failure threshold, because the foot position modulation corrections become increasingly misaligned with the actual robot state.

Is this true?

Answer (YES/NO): NO